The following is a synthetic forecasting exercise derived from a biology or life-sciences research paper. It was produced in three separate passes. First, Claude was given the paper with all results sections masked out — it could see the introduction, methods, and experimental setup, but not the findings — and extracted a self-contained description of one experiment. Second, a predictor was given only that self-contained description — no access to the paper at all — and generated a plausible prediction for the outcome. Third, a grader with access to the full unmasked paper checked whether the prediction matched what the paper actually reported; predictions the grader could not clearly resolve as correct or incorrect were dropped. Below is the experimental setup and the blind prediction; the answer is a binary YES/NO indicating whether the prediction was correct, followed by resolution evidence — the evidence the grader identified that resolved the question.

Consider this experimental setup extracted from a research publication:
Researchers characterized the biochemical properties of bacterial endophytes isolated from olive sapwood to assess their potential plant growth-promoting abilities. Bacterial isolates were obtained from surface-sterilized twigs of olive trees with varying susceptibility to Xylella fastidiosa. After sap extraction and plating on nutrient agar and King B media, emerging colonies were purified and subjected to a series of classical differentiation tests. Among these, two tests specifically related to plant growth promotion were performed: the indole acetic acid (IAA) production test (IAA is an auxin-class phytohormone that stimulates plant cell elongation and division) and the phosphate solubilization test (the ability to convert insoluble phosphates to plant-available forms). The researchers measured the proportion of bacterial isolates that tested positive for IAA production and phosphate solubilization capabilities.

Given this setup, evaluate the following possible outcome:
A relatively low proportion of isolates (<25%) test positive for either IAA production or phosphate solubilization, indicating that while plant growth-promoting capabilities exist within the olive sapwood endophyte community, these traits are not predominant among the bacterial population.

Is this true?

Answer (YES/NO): NO